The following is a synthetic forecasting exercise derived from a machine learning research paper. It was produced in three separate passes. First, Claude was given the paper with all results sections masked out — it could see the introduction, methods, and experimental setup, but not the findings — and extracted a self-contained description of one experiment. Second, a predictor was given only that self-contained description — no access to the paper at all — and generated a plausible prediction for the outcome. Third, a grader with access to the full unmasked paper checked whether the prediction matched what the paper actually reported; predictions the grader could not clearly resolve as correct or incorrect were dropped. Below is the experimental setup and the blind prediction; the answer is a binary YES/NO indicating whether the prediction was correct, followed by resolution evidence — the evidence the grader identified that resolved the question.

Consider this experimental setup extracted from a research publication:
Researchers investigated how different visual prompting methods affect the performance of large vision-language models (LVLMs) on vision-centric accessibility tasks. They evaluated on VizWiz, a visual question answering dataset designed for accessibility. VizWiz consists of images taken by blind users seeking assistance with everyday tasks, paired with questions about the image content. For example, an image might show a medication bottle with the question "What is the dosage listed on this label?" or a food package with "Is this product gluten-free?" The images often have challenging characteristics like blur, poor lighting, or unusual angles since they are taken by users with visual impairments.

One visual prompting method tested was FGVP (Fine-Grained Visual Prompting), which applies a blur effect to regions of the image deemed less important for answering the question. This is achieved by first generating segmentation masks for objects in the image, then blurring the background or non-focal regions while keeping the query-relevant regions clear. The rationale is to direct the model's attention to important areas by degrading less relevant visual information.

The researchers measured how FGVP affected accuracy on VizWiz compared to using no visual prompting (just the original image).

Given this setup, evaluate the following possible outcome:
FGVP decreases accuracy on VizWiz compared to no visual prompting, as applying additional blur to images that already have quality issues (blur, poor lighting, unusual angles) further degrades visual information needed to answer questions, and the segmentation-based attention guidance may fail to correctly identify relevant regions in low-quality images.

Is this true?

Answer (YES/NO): YES